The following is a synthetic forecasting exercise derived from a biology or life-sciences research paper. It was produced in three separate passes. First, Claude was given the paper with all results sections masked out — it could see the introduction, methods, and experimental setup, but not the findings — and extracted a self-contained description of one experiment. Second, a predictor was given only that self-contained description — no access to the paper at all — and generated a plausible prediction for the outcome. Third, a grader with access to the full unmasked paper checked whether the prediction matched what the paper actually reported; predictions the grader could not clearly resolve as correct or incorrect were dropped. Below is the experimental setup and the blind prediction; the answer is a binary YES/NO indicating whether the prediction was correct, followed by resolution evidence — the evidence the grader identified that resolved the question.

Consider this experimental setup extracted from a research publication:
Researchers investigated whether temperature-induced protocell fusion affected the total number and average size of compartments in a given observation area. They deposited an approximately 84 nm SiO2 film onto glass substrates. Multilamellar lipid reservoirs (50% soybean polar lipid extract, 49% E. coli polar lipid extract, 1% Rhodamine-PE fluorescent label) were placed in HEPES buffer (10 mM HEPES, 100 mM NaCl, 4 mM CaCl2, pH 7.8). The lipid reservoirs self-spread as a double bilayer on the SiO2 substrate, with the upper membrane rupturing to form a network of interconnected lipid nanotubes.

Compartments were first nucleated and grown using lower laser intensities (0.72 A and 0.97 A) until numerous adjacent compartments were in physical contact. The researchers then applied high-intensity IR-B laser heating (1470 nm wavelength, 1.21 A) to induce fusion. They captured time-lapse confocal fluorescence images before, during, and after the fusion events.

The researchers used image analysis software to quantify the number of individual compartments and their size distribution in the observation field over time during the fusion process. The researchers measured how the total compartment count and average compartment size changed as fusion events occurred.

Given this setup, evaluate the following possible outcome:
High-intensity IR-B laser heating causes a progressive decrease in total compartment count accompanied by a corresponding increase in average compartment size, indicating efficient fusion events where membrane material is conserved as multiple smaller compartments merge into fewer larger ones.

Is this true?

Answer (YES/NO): YES